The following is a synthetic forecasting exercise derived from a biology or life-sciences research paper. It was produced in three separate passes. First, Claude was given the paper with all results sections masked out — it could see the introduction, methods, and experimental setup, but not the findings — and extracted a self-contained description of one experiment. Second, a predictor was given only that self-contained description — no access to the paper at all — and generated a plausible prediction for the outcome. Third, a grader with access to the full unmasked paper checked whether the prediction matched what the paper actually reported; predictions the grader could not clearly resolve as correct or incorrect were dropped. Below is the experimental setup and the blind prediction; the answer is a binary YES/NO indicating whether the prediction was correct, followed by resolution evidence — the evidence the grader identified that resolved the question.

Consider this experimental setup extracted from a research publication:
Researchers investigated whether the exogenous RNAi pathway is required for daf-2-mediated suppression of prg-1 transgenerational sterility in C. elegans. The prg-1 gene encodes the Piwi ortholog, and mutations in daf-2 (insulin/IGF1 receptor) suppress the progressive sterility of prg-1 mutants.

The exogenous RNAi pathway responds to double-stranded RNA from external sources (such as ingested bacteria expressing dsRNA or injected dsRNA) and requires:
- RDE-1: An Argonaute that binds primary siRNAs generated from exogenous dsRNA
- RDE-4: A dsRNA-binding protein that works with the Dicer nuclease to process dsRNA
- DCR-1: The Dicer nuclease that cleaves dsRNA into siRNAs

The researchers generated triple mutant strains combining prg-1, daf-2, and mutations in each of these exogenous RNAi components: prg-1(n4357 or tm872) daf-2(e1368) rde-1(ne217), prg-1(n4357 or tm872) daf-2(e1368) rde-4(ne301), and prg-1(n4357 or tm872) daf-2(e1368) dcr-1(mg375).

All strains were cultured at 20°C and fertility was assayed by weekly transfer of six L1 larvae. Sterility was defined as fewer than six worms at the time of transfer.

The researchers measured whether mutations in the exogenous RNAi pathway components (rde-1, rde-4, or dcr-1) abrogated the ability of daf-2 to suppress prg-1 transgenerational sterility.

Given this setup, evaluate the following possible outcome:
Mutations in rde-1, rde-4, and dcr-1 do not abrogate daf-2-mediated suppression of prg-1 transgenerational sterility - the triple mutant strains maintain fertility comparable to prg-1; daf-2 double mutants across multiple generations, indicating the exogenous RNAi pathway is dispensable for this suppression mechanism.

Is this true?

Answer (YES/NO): NO